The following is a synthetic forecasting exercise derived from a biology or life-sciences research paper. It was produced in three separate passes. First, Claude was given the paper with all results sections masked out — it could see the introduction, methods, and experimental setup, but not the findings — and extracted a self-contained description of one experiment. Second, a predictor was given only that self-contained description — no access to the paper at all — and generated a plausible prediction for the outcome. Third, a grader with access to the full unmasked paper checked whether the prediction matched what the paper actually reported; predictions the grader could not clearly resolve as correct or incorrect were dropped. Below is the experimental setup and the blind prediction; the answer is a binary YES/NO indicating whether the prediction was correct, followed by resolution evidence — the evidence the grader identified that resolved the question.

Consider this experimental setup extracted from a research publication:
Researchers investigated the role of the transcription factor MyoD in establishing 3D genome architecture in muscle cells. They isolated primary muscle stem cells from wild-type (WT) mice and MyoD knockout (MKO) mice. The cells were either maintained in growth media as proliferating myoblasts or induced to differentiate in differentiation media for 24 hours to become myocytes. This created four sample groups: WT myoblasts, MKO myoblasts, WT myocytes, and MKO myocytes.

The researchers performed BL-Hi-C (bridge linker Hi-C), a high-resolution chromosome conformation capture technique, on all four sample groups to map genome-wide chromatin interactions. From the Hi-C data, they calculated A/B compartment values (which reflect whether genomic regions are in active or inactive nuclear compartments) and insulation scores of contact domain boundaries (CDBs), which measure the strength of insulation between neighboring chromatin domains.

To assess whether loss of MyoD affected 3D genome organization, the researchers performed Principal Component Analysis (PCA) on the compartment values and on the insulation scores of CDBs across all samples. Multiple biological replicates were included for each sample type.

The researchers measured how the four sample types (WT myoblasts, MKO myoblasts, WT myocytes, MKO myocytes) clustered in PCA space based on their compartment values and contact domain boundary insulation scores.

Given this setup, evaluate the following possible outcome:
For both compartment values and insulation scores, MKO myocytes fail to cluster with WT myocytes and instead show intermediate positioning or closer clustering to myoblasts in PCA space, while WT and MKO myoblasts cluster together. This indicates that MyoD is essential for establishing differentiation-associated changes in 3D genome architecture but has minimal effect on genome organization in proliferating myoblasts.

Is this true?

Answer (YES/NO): NO